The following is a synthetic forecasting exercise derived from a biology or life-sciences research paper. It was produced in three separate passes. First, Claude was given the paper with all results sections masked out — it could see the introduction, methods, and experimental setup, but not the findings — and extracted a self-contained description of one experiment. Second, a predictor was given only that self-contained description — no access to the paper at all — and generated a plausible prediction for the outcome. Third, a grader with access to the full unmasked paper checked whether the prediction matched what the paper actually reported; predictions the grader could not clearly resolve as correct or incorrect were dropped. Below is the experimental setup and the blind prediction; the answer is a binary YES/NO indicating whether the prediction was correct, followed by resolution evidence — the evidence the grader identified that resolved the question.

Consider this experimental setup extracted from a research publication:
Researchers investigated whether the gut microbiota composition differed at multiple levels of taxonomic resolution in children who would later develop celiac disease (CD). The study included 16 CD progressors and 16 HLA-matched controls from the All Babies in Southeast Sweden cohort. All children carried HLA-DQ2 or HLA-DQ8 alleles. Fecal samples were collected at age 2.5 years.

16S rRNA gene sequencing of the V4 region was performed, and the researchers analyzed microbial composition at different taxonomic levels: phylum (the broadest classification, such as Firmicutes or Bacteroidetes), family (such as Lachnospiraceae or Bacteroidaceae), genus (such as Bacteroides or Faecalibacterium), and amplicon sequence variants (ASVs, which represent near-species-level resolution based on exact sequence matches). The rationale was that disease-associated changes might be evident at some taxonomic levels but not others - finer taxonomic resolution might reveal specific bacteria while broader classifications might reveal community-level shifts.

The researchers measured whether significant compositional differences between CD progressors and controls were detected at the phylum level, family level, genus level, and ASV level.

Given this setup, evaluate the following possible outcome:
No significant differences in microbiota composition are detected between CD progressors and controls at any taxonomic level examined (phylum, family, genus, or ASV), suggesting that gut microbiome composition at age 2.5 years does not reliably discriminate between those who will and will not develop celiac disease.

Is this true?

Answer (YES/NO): NO